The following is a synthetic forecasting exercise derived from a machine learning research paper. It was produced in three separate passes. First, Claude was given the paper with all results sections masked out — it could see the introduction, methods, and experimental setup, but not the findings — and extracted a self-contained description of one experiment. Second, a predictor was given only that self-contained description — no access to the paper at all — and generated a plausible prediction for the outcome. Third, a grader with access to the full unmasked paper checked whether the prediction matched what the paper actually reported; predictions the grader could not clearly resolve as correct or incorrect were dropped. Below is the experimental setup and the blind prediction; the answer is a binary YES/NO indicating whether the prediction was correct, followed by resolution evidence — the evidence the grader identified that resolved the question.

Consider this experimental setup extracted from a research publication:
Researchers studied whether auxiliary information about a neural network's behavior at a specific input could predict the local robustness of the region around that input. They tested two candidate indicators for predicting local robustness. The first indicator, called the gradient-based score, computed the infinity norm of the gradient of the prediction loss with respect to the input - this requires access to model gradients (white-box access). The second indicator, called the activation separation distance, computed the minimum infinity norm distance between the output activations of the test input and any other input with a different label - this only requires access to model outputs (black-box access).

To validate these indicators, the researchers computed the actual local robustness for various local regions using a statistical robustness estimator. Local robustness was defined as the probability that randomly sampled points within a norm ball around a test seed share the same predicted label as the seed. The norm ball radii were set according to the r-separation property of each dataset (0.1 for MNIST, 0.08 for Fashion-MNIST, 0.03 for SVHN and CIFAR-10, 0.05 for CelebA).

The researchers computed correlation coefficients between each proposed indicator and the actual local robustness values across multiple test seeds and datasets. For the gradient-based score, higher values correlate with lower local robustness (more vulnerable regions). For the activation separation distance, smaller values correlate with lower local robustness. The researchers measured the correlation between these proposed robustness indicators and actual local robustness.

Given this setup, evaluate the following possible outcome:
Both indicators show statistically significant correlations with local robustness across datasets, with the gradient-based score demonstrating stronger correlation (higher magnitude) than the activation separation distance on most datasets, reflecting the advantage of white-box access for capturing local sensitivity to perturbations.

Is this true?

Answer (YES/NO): NO